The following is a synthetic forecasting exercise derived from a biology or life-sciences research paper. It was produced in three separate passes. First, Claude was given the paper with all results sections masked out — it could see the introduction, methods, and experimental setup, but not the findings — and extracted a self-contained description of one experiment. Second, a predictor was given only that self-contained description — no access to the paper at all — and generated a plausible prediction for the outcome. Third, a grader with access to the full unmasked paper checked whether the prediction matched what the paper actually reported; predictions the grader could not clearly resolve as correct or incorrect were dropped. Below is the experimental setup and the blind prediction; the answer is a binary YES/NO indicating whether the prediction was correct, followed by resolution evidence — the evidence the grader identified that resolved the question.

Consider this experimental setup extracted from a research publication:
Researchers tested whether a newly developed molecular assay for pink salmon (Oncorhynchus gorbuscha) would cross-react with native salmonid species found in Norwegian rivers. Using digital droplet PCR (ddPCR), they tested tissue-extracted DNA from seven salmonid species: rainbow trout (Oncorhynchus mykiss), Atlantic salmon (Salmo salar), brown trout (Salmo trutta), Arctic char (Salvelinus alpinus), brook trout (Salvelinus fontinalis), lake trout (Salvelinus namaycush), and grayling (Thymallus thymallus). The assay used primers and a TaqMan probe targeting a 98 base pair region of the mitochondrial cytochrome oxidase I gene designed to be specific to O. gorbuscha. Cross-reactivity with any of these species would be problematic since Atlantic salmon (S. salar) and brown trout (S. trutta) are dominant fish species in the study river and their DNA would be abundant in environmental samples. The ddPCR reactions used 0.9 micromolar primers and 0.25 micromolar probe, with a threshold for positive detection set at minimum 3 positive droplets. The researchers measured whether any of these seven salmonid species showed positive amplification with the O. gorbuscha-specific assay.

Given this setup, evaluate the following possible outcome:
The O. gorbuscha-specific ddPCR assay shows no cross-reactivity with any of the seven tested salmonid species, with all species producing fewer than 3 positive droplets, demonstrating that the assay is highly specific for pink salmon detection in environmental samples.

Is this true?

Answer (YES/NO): YES